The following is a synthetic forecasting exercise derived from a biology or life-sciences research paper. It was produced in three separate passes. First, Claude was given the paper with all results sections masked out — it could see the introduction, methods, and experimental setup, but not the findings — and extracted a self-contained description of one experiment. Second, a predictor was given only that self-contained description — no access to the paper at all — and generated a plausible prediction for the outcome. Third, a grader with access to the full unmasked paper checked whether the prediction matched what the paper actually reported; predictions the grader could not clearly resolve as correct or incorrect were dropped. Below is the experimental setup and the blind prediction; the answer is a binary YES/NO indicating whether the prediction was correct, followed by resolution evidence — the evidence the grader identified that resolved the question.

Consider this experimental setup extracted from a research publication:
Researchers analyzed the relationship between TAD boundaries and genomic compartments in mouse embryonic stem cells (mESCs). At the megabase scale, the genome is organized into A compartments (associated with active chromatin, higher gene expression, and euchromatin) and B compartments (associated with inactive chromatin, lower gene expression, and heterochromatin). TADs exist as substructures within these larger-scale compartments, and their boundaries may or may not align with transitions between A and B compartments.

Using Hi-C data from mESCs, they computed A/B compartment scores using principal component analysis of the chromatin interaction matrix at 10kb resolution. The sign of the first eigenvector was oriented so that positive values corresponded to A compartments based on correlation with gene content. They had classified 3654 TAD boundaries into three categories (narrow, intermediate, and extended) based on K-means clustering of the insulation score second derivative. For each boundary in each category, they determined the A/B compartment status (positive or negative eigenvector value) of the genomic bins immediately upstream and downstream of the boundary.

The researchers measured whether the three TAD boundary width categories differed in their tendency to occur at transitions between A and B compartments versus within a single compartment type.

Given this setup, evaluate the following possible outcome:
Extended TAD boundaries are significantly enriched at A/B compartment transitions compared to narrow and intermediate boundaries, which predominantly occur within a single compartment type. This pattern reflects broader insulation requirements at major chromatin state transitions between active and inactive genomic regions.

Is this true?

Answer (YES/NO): NO